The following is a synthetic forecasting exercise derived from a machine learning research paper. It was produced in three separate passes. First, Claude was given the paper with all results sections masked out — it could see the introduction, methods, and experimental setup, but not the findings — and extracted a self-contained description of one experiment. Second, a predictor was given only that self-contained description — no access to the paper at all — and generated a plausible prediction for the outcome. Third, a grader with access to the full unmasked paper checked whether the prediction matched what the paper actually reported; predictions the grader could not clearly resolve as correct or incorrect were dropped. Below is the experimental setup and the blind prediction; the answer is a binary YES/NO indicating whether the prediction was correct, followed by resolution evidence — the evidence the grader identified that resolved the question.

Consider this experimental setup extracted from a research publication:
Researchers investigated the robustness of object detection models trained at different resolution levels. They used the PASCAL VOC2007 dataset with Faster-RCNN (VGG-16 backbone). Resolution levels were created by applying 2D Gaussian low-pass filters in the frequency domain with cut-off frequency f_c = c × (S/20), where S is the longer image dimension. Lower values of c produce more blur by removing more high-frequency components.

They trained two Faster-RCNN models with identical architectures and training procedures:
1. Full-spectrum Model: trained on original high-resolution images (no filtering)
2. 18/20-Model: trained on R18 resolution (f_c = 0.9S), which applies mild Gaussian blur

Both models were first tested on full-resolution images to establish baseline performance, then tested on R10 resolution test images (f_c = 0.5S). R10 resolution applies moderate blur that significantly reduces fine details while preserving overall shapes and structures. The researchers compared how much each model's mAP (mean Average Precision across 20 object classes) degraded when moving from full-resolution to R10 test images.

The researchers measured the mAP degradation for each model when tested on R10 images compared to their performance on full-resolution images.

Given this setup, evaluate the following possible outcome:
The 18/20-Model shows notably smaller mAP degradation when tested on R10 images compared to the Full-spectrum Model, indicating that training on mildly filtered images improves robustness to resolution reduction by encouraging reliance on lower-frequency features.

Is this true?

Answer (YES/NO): YES